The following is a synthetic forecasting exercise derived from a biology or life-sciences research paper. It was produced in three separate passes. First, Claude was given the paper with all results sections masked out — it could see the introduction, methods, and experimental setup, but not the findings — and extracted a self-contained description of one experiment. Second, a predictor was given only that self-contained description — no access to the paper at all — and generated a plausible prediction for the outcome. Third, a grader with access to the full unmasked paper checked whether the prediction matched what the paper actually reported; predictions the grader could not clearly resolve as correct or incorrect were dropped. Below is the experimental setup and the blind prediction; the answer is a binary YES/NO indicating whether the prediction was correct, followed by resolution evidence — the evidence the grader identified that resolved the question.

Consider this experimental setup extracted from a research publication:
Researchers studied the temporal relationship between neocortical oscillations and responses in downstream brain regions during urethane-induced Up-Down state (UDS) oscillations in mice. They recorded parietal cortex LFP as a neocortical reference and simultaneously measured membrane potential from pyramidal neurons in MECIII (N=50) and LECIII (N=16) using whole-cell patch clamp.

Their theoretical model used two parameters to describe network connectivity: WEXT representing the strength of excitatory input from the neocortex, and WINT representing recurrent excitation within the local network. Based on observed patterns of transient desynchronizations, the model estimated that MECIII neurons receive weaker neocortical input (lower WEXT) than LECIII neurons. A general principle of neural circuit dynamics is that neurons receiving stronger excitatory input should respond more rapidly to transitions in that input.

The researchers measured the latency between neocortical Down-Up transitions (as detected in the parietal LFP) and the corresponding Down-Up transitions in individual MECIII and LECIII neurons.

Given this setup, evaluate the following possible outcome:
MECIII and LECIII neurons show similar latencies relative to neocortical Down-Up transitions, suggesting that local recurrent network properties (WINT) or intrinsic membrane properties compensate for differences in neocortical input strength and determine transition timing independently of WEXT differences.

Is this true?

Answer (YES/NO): NO